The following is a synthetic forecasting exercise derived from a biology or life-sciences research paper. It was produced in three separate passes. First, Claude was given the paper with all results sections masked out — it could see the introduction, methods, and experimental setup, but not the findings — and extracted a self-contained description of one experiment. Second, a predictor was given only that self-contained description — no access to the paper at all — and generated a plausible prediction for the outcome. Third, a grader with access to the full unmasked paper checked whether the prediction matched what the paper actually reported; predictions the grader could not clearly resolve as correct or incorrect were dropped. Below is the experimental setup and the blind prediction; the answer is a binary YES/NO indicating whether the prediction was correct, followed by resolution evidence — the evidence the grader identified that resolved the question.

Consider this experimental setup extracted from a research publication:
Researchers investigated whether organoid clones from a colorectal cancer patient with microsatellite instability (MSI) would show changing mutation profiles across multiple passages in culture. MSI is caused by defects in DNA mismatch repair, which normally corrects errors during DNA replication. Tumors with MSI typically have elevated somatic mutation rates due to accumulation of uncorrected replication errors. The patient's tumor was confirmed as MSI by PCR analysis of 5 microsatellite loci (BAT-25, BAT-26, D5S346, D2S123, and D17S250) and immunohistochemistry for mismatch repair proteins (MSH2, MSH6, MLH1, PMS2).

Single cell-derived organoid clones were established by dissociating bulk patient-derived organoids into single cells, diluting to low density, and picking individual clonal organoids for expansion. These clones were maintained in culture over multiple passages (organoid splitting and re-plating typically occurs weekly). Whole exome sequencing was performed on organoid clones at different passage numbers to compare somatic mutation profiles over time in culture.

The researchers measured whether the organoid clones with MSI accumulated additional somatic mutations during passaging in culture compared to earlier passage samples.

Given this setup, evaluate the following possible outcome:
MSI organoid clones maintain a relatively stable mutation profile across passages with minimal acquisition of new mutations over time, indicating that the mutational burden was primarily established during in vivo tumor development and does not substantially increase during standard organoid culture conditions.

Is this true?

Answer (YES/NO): NO